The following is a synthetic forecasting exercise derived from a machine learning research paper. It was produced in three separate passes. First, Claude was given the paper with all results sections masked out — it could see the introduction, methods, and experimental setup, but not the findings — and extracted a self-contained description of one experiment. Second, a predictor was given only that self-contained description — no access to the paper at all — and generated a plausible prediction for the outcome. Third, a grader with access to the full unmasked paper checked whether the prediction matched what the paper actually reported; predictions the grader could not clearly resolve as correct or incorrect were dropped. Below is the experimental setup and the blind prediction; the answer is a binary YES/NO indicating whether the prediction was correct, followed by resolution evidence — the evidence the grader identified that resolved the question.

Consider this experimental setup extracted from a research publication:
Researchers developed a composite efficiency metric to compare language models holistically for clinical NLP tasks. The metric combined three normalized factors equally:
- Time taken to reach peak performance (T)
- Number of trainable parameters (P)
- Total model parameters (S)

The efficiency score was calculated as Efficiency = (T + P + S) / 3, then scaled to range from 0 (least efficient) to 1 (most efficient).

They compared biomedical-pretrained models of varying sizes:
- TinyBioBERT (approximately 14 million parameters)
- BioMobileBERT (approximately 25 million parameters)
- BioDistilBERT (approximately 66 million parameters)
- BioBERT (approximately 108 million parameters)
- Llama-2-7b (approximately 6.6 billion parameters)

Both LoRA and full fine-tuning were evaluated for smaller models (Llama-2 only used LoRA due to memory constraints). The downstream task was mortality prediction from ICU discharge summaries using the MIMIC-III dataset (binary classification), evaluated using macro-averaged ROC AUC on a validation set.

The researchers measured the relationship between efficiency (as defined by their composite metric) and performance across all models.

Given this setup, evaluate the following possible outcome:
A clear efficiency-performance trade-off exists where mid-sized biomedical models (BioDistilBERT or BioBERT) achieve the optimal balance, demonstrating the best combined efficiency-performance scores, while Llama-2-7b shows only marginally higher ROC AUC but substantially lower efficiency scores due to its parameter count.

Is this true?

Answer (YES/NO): YES